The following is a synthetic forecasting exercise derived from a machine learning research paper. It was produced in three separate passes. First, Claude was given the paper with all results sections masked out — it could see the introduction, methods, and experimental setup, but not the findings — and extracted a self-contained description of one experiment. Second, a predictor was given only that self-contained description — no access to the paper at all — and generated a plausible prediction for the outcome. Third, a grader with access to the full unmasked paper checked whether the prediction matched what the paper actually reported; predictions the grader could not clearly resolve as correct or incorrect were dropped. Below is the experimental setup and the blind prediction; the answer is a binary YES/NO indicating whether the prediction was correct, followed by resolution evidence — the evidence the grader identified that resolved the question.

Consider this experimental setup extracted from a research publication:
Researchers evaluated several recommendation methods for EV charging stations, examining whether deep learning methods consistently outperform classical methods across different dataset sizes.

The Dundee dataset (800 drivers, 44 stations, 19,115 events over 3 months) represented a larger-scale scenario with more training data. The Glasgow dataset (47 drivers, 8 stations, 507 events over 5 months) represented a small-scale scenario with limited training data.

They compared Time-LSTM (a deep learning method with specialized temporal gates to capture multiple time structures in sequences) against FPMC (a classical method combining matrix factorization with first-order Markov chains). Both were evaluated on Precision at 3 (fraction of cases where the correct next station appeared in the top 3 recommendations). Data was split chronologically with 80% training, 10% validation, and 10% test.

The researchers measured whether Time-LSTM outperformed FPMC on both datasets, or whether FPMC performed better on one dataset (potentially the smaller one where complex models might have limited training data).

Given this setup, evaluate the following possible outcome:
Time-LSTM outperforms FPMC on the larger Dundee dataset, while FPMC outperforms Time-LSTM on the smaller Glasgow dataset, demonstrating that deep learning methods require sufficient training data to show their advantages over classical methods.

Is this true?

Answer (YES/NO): NO